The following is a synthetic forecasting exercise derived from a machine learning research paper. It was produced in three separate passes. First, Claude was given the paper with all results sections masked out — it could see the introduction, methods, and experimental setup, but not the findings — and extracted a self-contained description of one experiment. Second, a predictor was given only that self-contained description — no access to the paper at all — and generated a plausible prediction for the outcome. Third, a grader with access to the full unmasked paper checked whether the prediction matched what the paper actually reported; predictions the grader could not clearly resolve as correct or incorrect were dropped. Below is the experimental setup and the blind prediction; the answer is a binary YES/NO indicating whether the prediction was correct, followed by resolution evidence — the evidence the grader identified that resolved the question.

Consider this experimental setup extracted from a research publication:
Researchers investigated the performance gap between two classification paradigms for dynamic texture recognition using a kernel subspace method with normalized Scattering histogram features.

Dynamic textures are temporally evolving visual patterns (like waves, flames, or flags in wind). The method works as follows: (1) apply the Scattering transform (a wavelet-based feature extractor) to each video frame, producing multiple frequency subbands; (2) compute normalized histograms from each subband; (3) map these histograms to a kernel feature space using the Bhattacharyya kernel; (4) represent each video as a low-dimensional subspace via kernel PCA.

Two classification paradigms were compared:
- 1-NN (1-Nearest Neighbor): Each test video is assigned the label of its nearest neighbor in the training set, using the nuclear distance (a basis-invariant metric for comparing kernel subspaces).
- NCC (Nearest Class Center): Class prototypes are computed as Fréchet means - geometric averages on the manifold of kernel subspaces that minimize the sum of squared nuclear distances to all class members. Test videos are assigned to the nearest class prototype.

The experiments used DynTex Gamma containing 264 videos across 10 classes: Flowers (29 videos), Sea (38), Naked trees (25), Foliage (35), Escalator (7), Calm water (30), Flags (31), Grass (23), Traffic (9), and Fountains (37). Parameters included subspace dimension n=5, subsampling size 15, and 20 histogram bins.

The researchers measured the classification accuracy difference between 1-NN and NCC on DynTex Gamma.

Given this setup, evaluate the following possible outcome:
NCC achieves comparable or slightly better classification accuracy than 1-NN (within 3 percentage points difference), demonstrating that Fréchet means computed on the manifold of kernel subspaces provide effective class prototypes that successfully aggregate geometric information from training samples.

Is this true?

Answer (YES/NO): NO